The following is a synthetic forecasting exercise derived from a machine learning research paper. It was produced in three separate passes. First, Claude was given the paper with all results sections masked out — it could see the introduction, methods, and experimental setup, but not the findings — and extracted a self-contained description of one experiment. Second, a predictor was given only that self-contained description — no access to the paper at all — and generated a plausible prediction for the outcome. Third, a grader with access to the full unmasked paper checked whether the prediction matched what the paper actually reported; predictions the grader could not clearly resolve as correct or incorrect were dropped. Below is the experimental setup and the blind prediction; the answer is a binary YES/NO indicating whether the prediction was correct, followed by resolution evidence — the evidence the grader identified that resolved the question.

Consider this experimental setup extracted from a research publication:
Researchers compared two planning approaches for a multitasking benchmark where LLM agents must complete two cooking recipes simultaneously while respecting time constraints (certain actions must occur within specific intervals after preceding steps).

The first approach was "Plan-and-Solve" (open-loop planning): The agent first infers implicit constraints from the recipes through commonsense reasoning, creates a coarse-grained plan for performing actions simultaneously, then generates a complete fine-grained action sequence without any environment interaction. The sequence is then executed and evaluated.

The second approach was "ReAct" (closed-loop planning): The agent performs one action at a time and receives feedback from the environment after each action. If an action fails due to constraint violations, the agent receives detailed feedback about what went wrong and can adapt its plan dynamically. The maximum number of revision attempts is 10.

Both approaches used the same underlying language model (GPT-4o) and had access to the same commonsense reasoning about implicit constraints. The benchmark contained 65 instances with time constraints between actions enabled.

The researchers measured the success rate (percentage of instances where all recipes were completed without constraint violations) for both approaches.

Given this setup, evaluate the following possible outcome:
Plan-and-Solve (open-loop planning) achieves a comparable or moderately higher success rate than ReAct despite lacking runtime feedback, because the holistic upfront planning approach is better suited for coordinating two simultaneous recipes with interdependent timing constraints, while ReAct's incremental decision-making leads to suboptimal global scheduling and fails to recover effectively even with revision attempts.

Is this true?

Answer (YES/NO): NO